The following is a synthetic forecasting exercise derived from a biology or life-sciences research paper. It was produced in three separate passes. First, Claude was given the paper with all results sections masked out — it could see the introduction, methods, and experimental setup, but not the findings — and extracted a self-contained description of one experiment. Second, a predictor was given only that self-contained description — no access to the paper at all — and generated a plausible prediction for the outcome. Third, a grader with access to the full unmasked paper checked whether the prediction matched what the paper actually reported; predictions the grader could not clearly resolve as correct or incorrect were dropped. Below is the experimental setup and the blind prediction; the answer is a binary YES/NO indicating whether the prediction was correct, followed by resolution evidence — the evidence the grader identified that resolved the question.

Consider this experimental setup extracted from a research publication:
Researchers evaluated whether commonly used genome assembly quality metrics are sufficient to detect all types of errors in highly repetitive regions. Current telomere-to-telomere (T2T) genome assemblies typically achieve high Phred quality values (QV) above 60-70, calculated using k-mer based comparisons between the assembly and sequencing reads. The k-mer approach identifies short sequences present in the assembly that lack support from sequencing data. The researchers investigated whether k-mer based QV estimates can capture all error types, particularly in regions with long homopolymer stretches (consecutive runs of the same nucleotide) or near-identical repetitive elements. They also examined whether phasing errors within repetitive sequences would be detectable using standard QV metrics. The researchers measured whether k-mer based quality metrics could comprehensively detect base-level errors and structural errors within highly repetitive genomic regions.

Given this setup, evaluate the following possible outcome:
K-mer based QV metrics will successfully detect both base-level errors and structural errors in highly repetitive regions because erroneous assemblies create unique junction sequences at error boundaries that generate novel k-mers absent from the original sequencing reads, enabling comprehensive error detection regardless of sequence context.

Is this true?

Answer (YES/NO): NO